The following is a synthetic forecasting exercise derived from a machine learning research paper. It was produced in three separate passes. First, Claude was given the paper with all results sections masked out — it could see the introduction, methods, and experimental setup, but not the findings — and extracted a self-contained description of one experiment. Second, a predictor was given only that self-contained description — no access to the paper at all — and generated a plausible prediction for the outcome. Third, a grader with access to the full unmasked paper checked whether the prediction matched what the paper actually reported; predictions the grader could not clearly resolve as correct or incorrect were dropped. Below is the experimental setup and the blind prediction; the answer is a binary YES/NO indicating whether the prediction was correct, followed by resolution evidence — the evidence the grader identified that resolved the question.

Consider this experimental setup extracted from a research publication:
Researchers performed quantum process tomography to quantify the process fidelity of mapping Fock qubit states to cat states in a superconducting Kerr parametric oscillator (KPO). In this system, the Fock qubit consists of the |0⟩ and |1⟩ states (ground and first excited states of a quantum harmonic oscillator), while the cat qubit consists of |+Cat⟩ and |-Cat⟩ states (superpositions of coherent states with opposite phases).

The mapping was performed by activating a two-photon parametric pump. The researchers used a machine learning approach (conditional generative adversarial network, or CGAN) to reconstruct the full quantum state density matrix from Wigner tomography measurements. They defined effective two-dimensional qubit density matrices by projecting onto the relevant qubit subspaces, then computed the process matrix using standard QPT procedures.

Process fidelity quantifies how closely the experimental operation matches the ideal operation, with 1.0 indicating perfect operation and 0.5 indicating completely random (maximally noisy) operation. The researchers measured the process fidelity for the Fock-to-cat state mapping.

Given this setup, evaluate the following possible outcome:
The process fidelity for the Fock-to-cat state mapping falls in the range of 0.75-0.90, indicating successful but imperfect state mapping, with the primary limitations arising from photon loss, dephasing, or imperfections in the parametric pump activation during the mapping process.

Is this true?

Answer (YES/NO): YES